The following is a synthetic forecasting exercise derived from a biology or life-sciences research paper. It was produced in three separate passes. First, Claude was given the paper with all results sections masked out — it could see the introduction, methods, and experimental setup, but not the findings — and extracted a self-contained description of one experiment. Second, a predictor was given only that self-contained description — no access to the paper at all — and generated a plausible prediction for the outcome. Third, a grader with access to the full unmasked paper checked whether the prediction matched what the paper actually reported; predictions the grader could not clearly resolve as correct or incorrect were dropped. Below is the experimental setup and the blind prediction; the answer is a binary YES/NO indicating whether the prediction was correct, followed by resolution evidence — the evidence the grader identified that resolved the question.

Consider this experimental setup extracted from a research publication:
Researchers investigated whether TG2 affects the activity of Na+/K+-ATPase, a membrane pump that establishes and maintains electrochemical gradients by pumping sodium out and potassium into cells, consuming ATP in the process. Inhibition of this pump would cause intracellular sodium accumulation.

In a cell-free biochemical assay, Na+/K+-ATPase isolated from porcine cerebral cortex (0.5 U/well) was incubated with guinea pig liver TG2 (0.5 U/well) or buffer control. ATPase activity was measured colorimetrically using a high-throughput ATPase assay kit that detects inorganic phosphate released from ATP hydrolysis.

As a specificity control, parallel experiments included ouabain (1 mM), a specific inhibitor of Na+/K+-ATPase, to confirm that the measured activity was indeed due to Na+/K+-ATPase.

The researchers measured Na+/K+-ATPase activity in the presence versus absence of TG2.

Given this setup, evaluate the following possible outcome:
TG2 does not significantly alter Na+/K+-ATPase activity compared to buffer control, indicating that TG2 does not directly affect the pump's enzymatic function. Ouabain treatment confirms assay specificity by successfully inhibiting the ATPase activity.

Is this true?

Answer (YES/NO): NO